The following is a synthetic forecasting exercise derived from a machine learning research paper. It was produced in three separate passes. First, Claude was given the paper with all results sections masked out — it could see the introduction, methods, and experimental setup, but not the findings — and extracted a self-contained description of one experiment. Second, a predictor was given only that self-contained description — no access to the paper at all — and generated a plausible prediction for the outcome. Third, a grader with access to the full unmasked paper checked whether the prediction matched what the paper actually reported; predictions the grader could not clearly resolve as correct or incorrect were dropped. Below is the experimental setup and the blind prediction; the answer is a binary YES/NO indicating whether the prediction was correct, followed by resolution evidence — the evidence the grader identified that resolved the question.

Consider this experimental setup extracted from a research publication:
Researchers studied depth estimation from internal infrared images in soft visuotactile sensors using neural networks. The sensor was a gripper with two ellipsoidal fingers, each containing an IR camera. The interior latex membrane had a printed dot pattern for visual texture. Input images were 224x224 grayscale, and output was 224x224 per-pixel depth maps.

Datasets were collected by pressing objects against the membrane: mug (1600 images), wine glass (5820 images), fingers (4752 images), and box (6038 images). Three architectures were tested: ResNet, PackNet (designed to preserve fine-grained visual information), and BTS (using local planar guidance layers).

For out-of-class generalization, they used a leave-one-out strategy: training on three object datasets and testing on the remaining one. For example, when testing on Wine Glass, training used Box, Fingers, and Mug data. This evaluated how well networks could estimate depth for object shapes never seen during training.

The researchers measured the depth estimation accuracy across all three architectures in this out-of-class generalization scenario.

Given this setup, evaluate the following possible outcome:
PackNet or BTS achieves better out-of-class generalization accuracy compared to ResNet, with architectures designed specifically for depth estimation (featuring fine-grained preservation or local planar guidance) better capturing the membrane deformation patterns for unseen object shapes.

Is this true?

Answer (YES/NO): NO